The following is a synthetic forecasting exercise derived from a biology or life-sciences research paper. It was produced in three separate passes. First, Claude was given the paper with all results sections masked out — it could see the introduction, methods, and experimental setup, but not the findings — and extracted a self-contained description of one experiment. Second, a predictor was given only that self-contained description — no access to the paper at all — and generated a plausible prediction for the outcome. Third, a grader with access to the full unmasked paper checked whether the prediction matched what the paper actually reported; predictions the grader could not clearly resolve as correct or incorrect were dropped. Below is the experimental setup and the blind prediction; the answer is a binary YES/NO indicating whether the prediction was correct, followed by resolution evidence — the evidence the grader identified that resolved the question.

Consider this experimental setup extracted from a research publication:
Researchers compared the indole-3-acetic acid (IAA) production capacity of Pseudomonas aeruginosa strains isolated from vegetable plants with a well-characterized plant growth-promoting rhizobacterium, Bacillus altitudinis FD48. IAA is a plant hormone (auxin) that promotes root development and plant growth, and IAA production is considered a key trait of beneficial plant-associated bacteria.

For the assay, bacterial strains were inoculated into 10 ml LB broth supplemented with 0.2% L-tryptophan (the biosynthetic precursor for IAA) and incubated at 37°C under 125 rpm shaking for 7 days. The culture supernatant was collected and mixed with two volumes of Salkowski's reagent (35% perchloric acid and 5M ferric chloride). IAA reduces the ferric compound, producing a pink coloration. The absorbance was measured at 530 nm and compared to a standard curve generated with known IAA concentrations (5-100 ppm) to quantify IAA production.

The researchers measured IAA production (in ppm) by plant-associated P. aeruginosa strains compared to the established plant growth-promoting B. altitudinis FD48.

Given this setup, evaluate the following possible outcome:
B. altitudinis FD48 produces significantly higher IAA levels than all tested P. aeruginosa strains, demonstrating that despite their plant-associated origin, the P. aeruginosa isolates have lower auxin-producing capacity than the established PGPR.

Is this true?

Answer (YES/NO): NO